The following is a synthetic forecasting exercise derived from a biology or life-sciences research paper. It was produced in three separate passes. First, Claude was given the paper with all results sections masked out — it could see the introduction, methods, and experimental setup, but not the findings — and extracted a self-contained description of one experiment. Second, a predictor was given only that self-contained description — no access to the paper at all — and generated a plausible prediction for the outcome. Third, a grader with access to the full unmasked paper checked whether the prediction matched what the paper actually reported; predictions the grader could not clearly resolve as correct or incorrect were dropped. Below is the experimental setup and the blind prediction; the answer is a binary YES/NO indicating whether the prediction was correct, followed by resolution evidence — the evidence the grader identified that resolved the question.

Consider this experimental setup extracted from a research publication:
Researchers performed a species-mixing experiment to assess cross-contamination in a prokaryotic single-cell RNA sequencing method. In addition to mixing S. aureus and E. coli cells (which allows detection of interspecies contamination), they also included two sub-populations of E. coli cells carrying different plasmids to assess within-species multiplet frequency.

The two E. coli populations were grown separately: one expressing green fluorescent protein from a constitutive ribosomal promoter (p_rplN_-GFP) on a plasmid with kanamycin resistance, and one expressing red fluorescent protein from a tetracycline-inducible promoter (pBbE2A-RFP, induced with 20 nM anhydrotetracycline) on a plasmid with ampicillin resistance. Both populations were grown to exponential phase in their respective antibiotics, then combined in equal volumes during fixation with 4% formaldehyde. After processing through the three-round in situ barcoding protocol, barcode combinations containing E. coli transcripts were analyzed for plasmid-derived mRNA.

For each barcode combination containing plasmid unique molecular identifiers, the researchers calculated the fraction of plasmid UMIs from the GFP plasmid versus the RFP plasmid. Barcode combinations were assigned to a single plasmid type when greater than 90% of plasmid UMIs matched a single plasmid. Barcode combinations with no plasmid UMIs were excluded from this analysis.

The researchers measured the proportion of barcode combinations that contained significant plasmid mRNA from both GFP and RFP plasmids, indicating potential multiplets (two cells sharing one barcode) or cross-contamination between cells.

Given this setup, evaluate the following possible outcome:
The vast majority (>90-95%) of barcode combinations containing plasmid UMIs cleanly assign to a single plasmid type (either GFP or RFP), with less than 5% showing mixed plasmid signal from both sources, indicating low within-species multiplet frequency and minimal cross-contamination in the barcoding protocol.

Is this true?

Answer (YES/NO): YES